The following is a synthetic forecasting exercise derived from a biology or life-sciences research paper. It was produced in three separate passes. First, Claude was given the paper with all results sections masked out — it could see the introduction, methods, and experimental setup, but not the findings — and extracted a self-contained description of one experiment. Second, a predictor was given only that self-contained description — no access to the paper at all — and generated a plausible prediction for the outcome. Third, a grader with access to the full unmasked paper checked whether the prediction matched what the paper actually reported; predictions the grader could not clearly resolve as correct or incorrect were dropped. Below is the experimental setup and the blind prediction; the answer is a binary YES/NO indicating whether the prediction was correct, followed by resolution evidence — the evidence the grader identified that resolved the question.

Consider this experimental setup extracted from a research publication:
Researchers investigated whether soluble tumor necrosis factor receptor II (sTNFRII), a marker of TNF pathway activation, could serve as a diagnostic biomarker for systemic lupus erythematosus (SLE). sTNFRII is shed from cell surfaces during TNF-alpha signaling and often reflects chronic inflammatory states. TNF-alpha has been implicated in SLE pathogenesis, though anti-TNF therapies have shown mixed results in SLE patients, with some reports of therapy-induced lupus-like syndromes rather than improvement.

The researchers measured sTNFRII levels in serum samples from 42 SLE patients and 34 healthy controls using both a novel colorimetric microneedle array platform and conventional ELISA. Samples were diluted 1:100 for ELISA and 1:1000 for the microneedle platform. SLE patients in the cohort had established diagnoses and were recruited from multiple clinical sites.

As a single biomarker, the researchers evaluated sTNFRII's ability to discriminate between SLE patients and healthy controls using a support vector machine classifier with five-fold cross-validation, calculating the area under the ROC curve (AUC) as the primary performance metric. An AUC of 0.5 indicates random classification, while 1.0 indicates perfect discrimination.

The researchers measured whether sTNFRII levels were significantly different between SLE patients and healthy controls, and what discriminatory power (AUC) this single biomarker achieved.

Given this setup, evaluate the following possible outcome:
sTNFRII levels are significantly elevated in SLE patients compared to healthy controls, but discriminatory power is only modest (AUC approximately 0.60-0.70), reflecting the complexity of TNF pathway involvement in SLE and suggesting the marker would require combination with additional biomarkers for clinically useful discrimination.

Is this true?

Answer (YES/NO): NO